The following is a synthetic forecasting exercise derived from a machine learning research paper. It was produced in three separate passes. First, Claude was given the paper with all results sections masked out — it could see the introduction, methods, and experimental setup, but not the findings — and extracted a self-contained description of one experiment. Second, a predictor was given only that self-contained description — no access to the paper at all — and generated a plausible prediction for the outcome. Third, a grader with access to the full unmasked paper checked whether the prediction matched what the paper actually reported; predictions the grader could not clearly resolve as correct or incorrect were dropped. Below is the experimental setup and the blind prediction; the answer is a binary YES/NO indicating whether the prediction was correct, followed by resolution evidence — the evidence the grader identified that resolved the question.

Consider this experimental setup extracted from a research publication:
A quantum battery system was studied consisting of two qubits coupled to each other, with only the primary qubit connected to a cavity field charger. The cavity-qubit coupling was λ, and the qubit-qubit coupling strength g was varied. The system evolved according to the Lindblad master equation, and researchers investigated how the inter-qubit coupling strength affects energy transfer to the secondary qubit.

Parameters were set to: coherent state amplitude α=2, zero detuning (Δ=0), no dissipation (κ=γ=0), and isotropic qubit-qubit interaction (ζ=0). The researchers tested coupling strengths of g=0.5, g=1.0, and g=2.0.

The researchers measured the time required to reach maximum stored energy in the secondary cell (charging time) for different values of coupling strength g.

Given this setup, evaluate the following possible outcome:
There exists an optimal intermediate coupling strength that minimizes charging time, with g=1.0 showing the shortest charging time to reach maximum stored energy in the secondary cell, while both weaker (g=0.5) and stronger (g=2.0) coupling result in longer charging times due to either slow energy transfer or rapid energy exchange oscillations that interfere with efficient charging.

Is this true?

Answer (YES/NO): NO